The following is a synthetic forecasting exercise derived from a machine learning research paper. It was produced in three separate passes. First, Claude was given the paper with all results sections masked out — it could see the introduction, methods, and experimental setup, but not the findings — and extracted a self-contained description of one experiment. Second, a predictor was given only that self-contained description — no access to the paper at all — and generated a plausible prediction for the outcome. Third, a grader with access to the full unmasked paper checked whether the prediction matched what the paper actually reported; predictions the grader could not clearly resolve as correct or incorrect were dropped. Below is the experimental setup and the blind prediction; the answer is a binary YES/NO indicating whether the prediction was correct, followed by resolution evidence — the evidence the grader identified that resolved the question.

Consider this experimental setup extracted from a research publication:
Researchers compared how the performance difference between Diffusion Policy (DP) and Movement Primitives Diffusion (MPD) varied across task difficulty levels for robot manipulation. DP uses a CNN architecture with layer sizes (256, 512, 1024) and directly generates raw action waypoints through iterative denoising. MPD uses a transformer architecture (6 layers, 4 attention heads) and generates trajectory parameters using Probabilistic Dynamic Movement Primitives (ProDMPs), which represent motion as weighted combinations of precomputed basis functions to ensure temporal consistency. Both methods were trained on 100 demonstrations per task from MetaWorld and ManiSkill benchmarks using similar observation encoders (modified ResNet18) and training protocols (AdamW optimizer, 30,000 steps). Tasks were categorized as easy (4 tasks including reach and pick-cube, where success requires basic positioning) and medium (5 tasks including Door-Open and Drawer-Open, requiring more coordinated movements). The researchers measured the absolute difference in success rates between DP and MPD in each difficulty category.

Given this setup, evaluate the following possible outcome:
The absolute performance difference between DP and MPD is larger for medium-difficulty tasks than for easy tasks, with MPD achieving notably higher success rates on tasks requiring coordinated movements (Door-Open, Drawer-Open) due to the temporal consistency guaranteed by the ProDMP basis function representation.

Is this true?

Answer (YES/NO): YES